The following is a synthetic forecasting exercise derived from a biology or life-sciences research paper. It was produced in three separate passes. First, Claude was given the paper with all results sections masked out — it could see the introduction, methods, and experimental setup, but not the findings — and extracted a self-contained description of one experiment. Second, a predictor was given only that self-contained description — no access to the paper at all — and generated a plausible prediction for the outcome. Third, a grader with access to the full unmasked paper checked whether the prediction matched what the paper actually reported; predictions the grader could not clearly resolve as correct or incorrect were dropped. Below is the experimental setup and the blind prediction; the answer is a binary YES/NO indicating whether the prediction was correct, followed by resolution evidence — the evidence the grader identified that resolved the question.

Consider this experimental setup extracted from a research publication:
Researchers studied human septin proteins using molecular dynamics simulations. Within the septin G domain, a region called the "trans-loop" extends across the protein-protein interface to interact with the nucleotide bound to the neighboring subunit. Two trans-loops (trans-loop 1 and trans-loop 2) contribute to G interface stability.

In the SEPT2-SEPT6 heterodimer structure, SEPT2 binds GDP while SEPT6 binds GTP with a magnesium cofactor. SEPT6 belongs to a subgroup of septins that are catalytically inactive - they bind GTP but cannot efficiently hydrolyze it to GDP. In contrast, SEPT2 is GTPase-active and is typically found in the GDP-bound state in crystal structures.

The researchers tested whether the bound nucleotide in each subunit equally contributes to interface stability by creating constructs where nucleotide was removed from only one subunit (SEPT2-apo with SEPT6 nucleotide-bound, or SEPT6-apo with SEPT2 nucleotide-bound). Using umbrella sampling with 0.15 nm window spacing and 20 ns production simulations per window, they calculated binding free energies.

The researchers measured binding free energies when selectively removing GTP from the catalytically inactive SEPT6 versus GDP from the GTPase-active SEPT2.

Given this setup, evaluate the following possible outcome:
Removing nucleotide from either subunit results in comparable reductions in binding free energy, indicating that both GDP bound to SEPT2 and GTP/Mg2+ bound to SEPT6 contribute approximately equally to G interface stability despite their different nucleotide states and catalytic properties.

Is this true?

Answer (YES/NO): NO